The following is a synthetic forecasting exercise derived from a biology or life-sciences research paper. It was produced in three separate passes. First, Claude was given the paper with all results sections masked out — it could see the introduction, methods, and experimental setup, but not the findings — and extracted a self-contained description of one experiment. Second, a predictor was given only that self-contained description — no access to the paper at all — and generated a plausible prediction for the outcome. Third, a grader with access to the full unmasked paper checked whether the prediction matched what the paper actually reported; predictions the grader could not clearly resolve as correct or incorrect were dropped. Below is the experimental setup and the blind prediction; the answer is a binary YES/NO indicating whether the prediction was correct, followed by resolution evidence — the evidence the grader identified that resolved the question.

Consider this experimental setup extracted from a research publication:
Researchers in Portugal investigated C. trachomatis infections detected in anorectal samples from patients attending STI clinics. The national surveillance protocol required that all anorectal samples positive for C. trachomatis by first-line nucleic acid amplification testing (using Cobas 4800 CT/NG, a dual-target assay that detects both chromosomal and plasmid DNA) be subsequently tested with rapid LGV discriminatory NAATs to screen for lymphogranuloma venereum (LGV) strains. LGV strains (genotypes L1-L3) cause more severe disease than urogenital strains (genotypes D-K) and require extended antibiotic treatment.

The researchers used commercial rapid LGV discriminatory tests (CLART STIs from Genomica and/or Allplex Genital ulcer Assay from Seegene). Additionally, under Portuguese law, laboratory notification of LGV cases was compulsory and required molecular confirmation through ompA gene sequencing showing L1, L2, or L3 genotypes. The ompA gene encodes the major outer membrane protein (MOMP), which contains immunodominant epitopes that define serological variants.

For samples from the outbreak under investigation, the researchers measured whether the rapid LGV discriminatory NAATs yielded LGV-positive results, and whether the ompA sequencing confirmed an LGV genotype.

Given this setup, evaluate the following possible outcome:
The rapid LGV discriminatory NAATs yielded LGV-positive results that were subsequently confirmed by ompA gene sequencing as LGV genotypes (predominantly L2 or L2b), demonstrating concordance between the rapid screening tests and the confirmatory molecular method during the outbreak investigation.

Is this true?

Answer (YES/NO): NO